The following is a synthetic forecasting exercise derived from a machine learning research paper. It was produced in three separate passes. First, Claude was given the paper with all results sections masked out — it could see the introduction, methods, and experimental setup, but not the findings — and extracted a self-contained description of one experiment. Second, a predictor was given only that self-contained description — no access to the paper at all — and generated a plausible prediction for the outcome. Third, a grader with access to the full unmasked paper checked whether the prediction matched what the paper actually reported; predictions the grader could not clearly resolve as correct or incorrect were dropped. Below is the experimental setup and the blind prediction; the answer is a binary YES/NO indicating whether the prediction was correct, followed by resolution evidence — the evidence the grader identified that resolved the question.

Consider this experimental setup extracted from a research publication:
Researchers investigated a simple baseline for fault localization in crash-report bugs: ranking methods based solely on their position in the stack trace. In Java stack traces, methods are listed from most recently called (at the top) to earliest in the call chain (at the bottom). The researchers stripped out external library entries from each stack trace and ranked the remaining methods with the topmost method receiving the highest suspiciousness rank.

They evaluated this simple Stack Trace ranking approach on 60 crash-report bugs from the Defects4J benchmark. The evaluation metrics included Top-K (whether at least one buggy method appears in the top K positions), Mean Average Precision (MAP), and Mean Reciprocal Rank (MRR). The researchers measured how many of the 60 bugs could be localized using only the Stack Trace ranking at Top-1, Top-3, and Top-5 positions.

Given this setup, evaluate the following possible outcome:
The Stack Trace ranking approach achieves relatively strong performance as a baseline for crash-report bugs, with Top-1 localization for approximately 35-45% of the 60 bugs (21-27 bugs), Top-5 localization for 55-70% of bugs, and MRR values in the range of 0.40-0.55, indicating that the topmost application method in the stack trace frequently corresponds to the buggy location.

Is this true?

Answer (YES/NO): NO